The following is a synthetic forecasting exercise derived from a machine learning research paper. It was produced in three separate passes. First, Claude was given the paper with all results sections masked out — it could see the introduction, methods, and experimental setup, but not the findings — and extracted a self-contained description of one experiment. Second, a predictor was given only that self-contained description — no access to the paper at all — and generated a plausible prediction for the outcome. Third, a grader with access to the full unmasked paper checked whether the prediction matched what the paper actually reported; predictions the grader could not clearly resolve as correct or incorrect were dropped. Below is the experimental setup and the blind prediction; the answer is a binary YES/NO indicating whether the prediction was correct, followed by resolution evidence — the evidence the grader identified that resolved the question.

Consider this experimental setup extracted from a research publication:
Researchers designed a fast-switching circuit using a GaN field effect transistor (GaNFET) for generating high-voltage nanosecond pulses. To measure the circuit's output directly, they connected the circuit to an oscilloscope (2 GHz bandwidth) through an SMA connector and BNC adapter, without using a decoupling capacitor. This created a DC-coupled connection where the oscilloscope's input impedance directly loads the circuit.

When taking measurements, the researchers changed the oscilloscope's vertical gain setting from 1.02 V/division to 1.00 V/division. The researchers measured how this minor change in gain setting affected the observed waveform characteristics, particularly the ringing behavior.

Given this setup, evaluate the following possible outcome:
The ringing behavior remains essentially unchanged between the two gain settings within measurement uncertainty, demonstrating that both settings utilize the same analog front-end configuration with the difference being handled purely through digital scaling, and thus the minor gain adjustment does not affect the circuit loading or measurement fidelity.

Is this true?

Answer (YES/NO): NO